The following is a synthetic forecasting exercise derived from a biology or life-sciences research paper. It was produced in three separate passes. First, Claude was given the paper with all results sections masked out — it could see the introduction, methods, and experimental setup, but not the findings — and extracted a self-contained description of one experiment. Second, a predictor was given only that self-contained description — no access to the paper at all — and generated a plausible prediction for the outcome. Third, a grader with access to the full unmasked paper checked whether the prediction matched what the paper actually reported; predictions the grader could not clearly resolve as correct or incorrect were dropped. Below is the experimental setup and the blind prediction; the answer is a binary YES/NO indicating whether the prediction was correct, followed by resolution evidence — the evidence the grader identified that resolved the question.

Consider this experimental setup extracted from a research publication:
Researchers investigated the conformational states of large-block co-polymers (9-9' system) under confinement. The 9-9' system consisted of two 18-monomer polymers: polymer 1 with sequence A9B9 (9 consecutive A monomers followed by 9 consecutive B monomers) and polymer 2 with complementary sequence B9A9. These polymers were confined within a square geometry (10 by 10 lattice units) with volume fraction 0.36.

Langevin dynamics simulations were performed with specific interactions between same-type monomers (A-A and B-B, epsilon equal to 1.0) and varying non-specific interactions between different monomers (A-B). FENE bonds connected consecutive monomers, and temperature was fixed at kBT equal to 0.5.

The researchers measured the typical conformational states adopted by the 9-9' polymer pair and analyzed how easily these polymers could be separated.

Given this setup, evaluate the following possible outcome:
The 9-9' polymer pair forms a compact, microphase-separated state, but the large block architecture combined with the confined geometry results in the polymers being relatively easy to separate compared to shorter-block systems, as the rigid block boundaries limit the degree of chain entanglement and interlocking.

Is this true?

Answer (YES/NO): NO